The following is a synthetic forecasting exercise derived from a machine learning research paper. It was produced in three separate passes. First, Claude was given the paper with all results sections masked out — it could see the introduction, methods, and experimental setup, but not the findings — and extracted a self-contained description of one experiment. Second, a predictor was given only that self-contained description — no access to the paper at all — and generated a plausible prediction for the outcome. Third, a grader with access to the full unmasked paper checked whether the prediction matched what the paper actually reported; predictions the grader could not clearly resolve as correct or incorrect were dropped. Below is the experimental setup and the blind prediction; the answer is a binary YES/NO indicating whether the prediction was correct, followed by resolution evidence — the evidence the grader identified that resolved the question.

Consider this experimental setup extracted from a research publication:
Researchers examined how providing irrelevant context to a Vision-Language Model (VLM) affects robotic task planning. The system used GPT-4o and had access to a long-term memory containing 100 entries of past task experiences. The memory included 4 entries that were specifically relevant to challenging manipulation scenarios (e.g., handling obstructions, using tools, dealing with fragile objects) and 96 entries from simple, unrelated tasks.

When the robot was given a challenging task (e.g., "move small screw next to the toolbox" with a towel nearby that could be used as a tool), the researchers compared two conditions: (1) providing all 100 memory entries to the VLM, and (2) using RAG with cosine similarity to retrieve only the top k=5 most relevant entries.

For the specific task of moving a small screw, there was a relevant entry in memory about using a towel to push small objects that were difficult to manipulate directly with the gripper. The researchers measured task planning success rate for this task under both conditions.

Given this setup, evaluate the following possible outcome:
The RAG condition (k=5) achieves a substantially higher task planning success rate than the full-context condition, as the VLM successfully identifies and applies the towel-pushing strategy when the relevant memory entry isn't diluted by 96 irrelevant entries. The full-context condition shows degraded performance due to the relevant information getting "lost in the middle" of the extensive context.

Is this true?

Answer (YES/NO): YES